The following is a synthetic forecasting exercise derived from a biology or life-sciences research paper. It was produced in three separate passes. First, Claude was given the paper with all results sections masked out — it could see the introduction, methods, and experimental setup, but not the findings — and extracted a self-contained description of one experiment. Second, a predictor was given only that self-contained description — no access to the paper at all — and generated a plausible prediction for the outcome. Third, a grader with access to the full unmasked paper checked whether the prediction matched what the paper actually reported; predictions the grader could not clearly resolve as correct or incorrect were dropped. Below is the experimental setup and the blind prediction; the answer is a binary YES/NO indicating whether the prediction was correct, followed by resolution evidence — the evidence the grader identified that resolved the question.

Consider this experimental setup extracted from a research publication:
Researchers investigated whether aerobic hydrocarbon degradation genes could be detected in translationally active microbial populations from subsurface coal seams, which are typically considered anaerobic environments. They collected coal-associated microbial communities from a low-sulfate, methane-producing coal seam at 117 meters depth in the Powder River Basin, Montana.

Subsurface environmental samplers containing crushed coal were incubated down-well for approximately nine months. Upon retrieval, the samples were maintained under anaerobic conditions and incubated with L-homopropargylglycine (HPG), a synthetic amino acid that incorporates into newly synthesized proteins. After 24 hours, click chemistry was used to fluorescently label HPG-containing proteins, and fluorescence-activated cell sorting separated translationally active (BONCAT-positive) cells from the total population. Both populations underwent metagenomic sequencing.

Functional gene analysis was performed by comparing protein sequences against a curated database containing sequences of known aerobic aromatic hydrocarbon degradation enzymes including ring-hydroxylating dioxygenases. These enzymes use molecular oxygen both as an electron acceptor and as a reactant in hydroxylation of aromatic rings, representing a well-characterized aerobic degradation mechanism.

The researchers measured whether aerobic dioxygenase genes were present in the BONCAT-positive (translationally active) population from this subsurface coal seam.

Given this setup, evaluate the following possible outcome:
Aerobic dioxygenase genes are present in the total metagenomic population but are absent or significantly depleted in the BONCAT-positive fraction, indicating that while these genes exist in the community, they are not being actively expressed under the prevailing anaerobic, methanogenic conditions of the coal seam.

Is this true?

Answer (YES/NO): NO